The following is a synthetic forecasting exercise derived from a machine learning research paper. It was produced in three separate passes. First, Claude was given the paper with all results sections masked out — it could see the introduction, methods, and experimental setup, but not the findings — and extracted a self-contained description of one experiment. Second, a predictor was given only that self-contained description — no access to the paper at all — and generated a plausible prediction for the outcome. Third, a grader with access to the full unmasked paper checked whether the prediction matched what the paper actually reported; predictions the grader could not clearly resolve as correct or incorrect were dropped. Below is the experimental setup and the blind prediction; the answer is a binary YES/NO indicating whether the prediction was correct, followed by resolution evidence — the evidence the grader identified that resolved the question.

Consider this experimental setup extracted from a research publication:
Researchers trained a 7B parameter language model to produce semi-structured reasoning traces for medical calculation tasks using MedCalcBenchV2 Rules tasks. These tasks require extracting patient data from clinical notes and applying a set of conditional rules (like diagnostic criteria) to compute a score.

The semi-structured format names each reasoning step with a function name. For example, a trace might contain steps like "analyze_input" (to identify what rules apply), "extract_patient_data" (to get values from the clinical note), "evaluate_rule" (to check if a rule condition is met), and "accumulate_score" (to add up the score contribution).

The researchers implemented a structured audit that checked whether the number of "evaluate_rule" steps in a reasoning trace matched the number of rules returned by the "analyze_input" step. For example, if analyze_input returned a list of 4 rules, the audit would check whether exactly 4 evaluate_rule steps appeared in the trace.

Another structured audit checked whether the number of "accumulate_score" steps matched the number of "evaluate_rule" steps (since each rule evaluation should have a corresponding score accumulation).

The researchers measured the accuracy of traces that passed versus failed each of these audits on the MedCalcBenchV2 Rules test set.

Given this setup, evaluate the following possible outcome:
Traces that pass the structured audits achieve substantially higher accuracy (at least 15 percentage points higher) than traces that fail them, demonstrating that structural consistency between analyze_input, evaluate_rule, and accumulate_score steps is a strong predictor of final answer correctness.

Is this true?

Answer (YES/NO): YES